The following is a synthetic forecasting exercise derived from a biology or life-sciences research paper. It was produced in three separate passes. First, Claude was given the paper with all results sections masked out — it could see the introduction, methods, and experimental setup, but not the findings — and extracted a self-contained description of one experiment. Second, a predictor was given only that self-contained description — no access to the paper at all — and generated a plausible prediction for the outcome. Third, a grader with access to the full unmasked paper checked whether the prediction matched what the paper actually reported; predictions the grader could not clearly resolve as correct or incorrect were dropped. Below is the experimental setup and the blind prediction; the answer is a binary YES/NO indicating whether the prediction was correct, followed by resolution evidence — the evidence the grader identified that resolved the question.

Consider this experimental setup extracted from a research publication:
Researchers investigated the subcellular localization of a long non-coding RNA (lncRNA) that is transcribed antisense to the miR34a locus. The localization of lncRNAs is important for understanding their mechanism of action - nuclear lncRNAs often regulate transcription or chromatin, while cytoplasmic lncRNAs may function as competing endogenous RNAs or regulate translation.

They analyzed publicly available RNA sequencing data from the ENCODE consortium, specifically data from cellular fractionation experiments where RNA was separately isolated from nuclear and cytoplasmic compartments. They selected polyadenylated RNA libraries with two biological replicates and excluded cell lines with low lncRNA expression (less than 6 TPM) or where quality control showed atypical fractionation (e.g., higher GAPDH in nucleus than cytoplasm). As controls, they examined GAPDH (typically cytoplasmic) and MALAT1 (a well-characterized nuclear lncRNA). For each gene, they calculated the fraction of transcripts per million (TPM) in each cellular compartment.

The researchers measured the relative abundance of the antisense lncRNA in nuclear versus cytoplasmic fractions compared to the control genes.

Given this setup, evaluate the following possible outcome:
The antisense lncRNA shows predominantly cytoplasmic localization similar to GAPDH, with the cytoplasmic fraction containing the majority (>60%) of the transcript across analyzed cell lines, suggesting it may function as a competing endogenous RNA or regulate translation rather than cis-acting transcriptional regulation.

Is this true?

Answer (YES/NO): NO